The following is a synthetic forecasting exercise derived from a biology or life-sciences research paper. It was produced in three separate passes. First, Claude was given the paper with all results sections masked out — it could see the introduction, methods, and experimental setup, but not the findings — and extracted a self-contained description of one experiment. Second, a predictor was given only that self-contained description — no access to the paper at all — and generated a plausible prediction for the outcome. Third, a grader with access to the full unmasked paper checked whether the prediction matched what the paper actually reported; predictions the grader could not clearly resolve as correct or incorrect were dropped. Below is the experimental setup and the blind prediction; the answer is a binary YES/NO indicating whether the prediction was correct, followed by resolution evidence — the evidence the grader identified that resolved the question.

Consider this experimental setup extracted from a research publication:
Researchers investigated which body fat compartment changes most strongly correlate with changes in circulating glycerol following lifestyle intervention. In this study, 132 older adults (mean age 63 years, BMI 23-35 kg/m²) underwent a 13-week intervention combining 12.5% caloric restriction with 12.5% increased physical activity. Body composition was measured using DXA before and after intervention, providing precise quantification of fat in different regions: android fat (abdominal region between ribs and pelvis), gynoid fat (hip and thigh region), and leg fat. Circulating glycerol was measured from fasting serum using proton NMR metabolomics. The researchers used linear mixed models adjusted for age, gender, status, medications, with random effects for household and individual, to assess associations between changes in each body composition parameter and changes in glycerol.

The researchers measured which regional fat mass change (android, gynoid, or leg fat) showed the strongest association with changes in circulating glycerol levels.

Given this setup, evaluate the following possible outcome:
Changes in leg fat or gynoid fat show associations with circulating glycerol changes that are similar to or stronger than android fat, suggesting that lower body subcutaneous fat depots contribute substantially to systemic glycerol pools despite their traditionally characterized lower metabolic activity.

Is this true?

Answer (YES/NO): NO